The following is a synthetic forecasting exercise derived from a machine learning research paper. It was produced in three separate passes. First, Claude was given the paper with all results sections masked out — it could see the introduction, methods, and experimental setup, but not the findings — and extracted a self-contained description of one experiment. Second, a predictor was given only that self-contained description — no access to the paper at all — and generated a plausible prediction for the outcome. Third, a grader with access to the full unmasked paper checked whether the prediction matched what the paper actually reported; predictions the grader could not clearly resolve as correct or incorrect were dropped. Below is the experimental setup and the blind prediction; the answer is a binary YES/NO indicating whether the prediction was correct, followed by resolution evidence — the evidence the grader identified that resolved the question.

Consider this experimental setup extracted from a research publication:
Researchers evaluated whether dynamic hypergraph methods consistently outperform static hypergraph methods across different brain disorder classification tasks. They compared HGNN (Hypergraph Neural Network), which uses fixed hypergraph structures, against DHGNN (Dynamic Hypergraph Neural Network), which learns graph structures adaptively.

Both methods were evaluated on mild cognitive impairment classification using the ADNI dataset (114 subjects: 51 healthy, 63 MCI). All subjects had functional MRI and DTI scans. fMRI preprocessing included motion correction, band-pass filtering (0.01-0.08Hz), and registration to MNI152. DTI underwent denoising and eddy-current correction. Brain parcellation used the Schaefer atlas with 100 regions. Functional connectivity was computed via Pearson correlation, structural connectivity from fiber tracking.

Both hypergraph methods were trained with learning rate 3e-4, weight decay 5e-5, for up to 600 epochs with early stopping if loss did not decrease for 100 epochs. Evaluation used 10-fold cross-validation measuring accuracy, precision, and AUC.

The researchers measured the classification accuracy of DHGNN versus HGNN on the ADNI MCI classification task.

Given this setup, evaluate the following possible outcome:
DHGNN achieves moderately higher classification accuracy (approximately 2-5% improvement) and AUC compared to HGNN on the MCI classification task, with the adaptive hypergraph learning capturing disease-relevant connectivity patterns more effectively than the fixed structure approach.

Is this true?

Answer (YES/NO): YES